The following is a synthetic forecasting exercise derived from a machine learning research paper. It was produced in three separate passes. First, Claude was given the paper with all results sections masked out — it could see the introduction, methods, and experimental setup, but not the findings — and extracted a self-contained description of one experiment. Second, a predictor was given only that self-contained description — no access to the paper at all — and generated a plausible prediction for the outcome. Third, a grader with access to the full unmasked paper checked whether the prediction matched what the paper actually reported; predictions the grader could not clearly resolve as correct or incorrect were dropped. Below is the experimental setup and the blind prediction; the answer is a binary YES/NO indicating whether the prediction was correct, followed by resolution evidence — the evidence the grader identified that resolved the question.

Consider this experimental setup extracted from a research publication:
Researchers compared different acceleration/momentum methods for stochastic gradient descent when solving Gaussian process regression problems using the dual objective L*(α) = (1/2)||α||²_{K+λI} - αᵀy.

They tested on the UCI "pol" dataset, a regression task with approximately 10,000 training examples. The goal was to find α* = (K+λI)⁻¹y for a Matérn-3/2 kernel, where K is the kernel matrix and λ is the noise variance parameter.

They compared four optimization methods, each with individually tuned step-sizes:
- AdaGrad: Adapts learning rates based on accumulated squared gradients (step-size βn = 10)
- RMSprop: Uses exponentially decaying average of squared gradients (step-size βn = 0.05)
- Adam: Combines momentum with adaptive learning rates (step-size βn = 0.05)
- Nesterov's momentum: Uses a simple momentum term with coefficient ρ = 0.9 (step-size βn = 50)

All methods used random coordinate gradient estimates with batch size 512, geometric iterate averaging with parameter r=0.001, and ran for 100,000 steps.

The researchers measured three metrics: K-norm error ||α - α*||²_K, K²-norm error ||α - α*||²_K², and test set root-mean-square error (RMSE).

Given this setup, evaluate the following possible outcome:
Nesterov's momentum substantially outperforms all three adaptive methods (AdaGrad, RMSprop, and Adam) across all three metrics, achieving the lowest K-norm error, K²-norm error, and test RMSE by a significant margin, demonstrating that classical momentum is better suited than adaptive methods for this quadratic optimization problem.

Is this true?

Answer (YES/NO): NO